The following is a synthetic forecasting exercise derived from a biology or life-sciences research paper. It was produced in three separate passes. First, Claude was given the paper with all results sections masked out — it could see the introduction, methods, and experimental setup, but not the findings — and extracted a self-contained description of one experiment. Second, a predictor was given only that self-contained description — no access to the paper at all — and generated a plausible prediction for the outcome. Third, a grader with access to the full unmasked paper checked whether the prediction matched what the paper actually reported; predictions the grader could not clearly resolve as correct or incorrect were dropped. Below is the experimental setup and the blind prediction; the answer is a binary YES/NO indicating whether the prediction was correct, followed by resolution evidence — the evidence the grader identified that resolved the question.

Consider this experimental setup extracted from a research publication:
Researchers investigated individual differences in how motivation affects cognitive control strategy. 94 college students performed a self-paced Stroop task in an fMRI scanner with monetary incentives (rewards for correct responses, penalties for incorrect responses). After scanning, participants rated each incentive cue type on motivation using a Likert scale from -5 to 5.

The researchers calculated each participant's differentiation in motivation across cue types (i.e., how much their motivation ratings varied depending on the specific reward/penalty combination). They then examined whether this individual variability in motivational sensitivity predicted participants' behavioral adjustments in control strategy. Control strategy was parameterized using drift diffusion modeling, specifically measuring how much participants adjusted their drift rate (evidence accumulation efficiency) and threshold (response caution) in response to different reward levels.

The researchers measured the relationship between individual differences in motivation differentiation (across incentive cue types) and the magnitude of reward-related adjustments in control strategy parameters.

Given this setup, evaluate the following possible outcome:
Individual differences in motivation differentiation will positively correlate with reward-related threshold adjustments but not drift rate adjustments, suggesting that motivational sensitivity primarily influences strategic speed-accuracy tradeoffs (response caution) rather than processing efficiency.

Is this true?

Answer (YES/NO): NO